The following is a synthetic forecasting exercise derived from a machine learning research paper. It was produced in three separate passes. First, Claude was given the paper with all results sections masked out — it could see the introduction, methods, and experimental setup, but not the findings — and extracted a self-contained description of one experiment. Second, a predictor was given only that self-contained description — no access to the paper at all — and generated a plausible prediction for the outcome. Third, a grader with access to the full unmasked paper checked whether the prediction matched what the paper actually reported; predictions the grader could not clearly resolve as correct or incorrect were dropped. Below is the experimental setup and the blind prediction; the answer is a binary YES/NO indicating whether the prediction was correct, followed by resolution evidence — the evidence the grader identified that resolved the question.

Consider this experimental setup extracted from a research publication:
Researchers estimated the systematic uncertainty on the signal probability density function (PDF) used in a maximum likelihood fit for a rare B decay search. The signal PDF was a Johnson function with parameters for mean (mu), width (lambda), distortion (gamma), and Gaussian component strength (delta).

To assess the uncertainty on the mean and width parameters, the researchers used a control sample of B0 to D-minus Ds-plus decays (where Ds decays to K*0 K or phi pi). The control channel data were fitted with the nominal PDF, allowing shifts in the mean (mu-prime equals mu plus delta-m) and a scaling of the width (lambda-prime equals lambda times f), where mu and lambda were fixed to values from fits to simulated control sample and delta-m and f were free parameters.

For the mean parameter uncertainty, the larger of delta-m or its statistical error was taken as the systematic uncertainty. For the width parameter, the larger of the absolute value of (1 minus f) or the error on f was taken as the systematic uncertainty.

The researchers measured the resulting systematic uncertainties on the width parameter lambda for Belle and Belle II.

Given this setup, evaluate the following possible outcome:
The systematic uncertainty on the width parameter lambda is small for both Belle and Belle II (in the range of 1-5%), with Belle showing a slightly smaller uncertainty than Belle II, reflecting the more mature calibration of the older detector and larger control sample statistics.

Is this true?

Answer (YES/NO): NO